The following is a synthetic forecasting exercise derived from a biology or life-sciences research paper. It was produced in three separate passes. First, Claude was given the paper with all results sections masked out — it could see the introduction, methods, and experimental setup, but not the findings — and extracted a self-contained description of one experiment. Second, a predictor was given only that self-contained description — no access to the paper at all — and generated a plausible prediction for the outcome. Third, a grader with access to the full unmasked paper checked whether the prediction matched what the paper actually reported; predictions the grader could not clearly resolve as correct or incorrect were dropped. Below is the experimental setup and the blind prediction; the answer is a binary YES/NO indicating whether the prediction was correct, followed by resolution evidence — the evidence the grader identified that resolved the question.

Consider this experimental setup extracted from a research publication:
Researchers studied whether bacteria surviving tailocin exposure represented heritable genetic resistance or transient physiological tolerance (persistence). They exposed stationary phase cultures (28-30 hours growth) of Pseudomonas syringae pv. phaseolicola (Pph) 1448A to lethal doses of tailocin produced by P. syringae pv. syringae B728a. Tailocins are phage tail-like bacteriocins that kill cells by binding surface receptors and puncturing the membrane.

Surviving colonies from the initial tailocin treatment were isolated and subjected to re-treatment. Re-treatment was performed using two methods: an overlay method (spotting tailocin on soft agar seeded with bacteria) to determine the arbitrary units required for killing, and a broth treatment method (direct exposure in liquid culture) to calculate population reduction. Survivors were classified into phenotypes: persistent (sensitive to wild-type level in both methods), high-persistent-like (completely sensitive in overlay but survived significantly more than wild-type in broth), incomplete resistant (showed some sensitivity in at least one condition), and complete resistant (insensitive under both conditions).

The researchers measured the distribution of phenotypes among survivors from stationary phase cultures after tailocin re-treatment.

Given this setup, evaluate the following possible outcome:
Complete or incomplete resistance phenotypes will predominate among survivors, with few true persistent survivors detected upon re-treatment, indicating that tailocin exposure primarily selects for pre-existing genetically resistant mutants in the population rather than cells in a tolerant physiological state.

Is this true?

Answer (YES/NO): NO